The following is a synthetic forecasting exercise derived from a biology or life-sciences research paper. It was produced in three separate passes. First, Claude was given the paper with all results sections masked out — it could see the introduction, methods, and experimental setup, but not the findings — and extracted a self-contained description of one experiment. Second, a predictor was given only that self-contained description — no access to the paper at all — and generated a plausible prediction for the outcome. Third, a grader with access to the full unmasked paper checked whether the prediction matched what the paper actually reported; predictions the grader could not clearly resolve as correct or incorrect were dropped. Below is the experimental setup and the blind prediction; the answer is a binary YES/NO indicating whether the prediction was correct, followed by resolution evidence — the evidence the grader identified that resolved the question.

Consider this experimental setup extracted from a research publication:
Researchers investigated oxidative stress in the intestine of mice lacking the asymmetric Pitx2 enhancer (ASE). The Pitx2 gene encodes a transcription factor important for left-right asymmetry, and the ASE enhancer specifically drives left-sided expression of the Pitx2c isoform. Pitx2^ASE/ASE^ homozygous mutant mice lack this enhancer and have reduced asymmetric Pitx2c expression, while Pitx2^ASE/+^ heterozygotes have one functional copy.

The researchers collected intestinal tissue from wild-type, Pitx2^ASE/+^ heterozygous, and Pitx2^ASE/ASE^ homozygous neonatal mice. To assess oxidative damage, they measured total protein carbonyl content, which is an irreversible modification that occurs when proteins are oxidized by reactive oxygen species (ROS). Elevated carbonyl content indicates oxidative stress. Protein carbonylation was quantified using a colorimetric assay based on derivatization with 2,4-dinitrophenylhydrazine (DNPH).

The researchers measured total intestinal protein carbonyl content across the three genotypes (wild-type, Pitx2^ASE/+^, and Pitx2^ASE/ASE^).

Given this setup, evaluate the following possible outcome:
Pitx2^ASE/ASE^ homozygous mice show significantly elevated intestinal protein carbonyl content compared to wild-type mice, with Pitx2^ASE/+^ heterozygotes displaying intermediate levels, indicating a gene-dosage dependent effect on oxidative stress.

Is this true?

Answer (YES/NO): NO